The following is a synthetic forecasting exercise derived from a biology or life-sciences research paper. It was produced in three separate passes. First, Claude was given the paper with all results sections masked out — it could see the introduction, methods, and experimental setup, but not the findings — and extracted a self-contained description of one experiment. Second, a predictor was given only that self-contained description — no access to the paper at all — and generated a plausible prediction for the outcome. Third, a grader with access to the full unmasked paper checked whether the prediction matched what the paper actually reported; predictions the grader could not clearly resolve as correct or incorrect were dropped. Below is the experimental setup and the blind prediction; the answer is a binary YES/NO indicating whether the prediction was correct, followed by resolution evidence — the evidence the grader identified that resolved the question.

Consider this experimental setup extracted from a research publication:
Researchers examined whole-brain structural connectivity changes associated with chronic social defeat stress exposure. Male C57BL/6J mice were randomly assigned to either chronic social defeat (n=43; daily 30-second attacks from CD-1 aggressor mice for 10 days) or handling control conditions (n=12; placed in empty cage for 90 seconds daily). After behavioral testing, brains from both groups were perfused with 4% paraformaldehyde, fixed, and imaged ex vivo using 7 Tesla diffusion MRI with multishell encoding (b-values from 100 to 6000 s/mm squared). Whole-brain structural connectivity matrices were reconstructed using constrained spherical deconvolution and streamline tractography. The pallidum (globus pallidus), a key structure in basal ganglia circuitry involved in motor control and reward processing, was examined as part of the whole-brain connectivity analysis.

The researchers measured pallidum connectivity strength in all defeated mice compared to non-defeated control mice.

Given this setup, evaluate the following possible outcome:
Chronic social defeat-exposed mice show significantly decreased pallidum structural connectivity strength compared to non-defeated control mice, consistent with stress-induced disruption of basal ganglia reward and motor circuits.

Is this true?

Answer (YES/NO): YES